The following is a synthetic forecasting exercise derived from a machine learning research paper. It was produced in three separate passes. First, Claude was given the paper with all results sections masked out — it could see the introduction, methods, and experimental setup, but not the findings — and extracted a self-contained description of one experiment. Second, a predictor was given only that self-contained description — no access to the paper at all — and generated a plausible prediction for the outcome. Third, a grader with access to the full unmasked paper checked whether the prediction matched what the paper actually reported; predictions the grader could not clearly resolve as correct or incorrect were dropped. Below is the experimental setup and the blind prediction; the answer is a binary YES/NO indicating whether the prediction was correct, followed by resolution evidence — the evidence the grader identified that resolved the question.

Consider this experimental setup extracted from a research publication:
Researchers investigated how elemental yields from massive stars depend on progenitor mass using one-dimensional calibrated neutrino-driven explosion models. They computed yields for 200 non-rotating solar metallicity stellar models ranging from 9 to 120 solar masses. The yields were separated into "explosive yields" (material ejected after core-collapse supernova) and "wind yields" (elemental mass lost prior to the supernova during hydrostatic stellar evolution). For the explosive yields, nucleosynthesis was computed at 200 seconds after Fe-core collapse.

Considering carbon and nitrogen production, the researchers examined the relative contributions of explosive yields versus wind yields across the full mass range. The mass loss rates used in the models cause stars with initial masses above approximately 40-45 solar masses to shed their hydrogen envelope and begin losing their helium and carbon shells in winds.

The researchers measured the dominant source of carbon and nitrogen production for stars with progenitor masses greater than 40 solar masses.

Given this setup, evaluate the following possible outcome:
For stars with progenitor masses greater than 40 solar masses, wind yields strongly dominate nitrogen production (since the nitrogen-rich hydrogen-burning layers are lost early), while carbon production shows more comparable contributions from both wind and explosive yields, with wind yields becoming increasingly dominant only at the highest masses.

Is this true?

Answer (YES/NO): NO